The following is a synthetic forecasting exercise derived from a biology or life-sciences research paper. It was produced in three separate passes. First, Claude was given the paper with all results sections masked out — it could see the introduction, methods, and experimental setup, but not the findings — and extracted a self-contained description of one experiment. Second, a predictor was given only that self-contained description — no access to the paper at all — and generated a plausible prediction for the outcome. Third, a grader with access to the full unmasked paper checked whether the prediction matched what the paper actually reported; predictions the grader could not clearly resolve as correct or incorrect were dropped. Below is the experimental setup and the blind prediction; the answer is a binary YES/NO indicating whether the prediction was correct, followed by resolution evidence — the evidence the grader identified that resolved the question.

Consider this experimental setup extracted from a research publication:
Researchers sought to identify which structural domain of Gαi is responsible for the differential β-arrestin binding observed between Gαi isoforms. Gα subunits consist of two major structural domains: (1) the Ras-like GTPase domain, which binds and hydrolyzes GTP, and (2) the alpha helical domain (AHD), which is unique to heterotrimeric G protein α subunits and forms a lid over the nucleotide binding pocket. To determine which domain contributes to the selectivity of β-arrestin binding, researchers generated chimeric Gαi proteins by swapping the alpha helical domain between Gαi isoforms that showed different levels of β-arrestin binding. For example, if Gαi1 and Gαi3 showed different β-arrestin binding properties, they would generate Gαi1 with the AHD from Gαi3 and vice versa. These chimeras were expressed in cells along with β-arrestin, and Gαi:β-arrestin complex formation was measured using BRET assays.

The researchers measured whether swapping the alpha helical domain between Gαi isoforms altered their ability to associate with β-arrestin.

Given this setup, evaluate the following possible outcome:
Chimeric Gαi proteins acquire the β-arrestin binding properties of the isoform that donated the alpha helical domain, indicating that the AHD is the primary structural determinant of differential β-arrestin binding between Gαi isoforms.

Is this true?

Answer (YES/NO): YES